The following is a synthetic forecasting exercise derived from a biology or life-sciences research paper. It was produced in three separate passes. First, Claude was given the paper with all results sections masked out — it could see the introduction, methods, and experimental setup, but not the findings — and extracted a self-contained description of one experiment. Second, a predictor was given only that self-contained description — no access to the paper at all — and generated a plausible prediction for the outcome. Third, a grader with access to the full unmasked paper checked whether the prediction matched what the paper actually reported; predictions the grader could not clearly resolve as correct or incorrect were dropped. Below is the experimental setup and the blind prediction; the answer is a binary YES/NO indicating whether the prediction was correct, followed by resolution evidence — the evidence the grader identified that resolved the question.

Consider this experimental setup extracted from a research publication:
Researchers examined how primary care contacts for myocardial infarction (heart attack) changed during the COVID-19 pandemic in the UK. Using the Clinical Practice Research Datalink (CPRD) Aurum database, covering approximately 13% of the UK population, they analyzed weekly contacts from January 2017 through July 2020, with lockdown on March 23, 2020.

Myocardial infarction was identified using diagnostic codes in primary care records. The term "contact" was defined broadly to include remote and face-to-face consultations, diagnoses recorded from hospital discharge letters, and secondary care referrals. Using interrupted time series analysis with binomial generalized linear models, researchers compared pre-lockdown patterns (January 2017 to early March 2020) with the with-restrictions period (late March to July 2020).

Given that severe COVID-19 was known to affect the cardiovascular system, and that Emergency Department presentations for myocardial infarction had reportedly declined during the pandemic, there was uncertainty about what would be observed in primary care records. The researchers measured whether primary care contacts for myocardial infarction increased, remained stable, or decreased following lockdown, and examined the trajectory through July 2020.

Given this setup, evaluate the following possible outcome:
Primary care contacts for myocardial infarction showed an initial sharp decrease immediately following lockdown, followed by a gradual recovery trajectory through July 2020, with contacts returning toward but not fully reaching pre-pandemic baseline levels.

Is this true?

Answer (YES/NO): YES